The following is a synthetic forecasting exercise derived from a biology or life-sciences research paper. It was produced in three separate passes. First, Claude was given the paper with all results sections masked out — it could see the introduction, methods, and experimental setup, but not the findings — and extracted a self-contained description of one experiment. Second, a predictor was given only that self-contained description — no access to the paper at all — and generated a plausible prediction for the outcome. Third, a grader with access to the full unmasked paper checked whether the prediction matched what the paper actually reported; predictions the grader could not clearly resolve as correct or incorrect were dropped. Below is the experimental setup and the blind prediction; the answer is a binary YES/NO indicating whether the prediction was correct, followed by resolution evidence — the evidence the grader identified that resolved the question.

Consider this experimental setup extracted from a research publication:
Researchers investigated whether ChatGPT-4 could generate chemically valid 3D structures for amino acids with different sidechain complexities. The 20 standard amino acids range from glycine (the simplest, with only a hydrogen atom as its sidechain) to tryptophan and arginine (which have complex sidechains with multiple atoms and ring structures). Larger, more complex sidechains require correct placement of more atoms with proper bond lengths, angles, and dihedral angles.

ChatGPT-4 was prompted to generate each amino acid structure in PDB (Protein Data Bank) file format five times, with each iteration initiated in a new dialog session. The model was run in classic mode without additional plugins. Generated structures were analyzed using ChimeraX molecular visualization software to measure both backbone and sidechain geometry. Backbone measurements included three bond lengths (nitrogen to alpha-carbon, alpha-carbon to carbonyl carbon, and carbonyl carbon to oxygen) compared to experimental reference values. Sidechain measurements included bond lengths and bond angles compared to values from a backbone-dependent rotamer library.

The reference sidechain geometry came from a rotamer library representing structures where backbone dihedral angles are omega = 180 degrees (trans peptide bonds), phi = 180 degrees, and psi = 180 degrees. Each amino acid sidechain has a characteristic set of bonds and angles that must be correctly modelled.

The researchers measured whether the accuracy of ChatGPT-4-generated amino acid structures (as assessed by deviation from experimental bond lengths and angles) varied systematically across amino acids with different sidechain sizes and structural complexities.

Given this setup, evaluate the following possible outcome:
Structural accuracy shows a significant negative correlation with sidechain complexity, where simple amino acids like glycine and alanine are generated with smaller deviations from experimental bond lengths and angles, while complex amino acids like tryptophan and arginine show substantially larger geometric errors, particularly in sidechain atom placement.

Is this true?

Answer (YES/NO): NO